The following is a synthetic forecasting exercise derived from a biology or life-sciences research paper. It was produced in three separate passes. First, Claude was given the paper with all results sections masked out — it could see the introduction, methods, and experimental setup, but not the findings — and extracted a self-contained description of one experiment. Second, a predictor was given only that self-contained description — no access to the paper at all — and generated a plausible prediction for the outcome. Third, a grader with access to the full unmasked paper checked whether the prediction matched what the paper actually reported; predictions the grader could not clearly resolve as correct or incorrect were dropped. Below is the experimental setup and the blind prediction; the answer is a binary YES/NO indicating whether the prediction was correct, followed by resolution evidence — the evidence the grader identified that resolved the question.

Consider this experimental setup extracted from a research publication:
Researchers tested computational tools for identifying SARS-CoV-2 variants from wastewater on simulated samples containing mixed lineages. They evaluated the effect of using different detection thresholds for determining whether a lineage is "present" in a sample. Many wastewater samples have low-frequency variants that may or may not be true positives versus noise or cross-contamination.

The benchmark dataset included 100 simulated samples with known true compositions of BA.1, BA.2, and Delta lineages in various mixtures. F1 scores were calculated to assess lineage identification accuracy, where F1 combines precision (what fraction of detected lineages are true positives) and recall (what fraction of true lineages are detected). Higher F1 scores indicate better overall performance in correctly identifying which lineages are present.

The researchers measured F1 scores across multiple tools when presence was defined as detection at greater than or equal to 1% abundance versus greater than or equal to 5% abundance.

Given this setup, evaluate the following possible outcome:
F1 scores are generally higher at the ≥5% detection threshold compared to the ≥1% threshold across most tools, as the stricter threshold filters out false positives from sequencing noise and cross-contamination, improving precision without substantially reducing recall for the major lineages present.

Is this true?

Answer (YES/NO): YES